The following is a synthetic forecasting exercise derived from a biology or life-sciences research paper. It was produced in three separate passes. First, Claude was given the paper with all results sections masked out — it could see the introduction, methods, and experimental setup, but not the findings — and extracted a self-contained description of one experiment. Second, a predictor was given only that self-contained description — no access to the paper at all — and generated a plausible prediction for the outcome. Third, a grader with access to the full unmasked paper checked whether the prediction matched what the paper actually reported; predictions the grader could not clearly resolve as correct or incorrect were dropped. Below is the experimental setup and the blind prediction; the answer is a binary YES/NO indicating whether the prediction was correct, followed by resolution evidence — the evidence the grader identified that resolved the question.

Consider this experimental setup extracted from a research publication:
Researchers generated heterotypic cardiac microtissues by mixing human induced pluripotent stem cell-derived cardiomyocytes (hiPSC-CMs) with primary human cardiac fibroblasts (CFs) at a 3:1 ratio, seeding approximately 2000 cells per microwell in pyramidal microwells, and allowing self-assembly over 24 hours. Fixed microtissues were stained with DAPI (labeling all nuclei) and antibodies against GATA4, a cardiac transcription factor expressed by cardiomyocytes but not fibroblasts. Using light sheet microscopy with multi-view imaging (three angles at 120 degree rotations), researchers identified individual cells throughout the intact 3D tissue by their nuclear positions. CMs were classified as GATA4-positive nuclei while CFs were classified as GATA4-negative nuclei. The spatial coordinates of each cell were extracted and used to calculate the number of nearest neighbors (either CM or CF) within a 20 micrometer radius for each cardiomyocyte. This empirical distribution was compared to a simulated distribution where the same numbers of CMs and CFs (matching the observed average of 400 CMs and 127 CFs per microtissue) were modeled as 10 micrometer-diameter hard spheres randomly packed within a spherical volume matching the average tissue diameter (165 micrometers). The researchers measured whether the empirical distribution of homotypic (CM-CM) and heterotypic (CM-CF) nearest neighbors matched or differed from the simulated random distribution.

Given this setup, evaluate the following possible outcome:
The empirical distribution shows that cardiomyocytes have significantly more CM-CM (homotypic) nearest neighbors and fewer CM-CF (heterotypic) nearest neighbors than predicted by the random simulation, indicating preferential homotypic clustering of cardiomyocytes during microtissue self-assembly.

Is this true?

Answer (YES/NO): NO